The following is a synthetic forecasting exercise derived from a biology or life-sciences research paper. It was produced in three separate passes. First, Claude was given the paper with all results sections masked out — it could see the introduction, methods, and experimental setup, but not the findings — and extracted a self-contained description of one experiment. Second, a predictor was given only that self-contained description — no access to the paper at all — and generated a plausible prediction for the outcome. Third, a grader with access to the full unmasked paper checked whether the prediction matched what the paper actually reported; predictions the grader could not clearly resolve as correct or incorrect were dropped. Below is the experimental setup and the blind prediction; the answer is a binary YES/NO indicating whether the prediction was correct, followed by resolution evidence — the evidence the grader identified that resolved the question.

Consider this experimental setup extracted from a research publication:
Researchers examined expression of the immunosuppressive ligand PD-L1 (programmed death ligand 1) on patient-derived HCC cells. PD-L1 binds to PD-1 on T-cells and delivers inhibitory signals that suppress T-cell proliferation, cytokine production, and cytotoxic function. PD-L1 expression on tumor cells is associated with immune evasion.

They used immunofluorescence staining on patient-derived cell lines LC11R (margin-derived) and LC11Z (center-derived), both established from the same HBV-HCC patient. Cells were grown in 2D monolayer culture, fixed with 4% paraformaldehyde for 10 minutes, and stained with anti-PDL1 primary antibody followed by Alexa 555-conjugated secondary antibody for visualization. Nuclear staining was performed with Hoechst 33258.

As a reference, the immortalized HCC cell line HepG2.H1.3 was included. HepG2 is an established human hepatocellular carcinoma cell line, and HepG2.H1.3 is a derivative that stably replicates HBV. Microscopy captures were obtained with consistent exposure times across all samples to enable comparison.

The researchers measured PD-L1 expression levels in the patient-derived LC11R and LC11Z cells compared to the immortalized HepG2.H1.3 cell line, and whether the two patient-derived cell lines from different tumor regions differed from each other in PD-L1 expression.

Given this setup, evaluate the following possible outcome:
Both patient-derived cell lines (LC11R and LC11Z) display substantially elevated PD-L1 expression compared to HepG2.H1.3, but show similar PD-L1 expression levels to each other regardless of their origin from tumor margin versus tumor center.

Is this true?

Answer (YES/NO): NO